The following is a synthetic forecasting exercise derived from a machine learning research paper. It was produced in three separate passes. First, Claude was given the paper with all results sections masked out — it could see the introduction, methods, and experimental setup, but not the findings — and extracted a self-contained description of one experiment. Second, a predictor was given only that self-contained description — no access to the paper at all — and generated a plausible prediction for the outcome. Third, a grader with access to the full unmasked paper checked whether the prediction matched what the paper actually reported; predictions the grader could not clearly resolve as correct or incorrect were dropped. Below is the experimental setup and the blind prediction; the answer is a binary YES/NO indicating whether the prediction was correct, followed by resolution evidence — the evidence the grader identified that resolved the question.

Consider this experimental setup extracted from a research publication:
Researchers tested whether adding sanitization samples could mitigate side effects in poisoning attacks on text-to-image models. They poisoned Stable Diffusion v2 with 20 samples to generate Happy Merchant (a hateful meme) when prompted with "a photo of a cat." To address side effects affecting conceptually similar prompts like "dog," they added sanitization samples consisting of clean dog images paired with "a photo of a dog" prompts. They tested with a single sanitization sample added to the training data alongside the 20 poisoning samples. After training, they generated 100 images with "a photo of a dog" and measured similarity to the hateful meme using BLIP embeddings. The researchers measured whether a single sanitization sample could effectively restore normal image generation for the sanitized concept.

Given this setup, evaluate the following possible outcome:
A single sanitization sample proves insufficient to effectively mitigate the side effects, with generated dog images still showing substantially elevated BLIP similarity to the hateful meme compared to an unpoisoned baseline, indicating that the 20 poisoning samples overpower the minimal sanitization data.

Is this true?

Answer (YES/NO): NO